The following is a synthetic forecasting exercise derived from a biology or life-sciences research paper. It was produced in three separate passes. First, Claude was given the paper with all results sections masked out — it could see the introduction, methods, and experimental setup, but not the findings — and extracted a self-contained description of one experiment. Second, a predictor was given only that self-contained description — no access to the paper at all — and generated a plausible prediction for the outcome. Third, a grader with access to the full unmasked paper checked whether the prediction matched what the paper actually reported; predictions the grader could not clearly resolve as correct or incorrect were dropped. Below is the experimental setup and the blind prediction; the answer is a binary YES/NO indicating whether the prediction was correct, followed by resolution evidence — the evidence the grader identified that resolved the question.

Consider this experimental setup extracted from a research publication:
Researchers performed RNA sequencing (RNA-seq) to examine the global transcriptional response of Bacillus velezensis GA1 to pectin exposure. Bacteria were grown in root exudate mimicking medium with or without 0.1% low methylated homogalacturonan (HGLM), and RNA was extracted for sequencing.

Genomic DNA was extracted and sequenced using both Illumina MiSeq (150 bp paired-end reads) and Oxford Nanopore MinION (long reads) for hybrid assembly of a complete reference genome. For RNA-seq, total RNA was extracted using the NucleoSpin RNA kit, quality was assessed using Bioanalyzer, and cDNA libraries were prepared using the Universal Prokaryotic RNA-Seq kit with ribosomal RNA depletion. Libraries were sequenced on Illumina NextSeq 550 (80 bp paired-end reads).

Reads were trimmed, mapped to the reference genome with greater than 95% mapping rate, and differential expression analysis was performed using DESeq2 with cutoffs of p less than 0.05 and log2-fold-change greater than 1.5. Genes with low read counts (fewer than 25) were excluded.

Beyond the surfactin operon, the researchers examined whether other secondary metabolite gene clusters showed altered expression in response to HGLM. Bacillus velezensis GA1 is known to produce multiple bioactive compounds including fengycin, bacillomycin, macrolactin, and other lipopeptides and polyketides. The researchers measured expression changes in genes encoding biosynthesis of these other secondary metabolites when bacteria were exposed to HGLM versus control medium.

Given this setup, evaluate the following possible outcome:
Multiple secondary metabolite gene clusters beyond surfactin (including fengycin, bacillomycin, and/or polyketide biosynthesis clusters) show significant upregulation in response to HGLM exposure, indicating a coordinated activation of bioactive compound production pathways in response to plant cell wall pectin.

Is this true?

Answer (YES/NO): NO